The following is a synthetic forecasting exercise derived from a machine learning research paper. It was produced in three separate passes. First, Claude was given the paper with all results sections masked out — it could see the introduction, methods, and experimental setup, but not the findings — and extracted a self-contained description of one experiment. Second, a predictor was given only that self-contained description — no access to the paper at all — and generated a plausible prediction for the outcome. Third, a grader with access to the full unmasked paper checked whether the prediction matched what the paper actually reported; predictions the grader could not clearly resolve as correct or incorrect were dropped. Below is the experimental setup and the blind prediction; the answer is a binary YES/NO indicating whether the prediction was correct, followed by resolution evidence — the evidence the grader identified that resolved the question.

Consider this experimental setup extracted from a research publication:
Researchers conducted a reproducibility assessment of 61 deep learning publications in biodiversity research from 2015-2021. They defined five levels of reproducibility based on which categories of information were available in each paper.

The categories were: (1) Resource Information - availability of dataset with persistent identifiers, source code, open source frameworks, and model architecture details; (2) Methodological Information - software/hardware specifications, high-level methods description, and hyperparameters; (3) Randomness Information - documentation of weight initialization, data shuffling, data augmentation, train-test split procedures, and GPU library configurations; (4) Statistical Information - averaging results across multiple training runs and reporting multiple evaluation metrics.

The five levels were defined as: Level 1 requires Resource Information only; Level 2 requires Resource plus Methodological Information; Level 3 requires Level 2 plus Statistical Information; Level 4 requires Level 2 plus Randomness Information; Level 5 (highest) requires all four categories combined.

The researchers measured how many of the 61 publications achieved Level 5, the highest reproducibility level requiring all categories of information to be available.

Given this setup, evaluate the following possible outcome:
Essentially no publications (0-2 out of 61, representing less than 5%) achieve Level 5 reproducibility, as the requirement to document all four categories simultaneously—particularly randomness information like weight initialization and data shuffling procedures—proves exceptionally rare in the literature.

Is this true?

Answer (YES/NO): YES